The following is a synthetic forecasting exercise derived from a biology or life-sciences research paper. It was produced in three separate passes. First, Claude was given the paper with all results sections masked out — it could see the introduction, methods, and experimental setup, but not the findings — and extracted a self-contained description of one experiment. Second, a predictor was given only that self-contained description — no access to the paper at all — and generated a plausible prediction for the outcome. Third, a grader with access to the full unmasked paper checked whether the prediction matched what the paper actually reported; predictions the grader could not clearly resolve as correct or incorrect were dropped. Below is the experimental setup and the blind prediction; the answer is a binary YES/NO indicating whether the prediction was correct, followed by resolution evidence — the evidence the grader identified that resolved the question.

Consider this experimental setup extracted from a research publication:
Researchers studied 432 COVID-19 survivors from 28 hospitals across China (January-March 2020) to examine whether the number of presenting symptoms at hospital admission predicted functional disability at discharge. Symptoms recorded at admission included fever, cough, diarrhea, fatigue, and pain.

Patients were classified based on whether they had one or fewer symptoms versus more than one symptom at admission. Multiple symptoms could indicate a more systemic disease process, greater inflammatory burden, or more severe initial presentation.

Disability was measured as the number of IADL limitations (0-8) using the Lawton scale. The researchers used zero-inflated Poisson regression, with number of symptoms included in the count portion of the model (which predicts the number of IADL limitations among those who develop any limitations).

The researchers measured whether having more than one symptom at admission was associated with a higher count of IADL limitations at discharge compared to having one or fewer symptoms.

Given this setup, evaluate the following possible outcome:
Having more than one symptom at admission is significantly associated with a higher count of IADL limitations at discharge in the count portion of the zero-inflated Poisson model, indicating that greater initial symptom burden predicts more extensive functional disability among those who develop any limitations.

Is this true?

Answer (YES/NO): YES